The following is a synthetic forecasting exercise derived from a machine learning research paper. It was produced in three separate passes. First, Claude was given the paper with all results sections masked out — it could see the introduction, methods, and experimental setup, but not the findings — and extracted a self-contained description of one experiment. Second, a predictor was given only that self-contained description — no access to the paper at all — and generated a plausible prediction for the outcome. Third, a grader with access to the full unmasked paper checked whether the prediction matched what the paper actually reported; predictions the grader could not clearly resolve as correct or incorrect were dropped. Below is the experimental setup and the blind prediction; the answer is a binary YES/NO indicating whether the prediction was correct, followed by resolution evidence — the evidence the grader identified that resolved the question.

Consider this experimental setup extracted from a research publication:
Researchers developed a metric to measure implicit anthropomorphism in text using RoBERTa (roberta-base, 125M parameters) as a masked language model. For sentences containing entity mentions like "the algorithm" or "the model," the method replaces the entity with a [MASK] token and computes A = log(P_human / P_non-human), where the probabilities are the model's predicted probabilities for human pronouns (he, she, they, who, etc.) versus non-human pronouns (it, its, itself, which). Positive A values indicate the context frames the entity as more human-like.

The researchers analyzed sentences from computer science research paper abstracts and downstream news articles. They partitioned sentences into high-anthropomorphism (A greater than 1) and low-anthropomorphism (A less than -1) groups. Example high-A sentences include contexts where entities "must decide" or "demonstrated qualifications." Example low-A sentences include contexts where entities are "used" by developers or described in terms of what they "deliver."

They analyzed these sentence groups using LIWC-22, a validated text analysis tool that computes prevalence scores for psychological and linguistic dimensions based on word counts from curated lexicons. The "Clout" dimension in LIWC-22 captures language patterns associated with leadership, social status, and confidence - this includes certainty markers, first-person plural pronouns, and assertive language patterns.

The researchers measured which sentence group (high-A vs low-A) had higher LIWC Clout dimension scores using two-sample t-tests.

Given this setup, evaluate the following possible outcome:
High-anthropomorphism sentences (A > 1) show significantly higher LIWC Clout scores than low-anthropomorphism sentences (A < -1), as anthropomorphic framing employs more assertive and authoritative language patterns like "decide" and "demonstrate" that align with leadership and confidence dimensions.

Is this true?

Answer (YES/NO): NO